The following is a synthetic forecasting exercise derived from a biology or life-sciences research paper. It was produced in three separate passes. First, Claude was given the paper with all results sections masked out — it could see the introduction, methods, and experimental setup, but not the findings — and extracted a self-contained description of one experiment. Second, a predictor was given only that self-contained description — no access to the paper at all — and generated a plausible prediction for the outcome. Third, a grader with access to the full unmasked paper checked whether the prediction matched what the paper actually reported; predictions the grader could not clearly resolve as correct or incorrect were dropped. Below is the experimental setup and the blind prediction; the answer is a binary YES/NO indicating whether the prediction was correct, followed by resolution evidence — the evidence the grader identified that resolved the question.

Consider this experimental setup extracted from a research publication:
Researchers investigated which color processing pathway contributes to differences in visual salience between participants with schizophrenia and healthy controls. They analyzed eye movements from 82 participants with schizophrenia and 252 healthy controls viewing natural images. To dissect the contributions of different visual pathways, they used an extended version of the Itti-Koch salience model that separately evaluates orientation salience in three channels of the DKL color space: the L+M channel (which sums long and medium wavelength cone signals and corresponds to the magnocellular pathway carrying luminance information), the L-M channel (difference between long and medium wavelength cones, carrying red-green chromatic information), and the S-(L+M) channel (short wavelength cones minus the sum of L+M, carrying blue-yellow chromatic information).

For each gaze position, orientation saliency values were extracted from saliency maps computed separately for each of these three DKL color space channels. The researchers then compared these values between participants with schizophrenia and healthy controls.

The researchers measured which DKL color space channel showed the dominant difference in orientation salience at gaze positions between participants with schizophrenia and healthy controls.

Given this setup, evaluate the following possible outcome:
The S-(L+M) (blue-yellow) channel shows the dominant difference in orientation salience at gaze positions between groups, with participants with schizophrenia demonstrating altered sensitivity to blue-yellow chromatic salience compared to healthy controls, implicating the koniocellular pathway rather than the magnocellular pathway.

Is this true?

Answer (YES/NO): NO